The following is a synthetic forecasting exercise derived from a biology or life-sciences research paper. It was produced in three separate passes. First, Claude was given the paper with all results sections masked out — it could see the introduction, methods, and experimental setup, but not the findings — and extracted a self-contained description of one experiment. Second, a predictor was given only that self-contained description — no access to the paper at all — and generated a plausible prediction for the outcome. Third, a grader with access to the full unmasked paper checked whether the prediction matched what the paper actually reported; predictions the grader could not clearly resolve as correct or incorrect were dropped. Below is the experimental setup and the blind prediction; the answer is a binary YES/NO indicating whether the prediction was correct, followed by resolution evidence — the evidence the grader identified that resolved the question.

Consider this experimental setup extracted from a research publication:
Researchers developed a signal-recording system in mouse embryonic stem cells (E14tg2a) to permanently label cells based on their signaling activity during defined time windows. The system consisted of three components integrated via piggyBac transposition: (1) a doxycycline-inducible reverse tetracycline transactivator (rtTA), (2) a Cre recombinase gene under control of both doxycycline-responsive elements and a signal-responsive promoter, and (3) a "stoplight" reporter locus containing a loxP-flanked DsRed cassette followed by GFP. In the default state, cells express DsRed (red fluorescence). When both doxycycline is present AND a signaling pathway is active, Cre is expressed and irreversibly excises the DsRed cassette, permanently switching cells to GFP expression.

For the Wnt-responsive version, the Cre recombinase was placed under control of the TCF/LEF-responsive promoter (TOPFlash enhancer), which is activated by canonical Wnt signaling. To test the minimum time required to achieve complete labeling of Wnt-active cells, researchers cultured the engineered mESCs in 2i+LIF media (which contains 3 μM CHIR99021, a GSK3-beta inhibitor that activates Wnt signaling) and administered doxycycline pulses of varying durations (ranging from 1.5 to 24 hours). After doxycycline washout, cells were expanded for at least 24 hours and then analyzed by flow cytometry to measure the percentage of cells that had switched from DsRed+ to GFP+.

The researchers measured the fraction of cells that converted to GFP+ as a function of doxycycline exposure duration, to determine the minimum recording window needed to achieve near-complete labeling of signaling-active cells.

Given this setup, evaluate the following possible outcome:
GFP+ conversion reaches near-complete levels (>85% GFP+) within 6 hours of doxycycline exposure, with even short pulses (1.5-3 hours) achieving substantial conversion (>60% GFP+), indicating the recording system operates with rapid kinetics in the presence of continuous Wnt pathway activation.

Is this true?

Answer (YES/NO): YES